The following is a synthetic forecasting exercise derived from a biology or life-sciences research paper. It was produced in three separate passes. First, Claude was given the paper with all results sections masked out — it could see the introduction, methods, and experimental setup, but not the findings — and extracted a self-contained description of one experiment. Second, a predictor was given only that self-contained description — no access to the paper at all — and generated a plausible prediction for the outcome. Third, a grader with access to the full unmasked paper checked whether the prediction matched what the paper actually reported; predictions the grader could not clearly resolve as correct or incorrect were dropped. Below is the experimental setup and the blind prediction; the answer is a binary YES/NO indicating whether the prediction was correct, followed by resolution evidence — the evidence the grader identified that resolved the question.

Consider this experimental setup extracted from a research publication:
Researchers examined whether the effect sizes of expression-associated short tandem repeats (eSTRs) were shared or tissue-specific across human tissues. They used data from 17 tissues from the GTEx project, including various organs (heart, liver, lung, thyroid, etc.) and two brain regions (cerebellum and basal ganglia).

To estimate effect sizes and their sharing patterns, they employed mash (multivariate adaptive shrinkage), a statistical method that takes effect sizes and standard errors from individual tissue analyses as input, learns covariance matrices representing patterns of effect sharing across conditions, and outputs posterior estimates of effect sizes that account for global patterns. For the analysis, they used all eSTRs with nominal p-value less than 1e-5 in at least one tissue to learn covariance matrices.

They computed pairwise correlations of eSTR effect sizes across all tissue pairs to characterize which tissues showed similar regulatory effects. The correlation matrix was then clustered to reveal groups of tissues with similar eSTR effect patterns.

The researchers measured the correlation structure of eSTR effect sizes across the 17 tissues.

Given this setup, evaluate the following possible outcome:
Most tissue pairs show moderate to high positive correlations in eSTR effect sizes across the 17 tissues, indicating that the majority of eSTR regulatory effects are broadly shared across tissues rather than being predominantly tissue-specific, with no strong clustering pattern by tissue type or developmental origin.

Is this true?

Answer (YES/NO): NO